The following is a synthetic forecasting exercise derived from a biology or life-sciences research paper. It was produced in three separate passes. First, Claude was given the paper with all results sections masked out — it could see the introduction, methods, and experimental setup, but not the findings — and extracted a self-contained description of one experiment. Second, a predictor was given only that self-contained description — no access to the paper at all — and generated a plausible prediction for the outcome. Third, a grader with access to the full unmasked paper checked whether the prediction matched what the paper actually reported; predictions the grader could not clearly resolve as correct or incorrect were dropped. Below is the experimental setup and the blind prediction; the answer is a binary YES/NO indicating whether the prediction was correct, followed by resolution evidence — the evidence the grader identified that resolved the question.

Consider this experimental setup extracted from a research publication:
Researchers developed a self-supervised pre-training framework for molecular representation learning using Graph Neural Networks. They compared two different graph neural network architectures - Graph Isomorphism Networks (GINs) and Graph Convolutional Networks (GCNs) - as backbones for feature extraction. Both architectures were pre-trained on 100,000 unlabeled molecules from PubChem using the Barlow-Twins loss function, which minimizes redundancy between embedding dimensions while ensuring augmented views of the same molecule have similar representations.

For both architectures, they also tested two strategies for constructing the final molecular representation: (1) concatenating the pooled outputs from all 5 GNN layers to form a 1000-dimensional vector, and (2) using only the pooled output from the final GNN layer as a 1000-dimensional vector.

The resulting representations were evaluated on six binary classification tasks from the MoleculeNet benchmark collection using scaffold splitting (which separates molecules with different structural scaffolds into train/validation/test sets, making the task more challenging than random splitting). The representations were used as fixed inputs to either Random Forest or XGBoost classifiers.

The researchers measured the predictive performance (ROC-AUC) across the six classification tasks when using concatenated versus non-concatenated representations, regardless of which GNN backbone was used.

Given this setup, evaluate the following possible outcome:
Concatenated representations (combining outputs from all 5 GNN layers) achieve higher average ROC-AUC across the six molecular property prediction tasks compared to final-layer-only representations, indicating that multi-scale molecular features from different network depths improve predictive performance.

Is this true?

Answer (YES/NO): YES